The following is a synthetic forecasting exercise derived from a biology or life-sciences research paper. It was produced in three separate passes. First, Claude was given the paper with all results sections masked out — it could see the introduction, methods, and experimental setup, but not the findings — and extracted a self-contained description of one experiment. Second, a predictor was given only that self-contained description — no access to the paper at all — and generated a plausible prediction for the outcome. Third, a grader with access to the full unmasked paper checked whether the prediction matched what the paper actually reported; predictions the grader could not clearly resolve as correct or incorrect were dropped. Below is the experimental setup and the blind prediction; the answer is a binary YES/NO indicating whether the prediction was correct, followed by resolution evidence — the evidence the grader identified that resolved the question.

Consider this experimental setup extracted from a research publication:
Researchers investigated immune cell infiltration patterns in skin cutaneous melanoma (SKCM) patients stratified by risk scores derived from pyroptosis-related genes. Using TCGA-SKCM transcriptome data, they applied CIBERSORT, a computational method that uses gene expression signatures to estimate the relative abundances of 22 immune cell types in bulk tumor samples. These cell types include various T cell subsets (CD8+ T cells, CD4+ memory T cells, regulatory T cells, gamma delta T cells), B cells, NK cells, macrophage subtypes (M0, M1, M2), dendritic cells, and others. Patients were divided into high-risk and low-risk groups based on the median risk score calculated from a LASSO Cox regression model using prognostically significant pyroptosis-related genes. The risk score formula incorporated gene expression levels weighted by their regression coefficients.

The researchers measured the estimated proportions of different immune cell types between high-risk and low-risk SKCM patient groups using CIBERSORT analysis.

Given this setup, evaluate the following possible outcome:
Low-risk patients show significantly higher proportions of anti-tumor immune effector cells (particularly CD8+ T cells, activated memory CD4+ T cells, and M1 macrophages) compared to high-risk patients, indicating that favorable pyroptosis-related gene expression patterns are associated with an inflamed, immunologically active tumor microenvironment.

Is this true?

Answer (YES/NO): NO